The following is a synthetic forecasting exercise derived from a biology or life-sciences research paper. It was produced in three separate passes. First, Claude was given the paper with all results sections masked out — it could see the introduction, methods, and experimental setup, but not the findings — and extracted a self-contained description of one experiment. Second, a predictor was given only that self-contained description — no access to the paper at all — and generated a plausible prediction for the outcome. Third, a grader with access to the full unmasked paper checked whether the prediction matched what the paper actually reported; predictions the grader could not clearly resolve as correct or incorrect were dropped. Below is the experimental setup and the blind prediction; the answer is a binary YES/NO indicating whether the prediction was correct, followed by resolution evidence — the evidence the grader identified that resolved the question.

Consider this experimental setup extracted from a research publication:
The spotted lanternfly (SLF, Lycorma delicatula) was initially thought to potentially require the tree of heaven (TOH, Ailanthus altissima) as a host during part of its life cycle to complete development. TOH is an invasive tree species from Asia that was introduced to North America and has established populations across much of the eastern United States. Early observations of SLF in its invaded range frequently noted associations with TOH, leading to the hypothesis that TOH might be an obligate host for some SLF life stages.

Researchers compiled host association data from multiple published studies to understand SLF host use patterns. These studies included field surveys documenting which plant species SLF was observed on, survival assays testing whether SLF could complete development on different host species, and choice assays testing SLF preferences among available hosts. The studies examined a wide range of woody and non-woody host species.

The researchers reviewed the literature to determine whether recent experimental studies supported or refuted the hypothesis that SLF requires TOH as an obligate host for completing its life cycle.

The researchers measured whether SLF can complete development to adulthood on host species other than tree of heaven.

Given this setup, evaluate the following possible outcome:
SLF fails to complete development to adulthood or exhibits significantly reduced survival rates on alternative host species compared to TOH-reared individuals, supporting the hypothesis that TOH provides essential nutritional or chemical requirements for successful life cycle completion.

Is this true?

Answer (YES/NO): NO